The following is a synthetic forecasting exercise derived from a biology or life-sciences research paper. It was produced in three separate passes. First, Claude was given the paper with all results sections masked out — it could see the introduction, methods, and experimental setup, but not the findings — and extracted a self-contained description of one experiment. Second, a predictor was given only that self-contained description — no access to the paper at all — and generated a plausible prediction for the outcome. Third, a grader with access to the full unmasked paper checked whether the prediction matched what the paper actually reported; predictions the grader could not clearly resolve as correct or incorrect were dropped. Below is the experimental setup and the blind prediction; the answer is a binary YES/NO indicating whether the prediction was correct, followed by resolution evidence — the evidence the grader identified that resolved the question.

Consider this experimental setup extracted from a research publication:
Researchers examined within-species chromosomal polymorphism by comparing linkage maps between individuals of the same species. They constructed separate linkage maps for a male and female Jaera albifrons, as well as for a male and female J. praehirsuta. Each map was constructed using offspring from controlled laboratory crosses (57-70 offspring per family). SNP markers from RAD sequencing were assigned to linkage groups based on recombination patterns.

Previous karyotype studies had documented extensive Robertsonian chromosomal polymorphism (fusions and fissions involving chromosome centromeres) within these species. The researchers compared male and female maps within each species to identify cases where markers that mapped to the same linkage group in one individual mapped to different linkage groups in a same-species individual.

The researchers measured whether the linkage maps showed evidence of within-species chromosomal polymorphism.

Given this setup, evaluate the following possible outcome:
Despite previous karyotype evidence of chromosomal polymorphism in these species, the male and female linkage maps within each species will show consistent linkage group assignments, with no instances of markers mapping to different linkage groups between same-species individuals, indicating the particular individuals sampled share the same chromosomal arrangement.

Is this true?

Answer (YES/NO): NO